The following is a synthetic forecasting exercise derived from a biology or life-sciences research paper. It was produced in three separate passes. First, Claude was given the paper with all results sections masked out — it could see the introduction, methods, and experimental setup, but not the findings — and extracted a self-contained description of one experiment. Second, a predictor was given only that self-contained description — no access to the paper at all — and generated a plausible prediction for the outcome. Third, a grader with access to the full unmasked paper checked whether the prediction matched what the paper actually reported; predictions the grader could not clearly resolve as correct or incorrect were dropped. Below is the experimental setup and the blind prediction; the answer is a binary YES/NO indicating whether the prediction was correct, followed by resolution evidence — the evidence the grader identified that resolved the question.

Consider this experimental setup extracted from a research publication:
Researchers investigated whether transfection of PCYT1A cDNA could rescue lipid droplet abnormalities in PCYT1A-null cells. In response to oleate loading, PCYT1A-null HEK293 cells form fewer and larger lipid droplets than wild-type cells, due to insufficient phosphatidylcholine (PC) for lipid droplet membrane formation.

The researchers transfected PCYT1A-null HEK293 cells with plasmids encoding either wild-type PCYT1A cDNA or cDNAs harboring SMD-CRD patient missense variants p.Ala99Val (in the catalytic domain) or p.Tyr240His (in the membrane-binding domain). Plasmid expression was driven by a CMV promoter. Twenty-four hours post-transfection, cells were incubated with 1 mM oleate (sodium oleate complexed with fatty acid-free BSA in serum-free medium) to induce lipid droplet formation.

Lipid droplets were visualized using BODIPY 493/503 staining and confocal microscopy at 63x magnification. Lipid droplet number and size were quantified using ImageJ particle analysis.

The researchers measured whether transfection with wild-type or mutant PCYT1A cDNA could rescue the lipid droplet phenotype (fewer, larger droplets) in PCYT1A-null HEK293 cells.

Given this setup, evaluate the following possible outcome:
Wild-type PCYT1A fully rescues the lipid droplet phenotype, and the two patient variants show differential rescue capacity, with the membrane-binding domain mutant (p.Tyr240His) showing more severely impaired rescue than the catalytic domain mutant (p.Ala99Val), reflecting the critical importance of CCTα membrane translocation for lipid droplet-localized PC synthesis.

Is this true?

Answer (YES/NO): NO